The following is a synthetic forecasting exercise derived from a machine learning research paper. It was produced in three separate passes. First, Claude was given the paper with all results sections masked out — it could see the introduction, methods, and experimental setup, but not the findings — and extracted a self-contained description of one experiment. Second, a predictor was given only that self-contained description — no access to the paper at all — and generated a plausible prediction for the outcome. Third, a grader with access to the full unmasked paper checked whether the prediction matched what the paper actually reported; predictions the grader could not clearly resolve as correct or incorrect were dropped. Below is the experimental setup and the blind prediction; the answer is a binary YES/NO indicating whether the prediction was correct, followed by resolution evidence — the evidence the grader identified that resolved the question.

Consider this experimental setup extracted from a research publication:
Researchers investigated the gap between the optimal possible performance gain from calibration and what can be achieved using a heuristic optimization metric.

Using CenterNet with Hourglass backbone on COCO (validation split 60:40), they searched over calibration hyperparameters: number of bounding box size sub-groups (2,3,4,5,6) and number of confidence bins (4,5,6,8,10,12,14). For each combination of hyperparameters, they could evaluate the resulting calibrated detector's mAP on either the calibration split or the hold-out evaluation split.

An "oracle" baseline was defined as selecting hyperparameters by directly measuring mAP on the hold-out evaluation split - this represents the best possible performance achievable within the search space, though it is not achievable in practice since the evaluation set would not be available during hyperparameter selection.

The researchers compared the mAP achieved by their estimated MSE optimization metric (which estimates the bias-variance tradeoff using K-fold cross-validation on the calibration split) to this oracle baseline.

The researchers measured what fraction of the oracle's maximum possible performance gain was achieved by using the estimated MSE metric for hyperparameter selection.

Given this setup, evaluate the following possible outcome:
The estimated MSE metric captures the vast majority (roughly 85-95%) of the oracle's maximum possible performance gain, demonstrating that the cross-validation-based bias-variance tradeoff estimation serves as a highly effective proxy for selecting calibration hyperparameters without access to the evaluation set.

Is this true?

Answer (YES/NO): NO